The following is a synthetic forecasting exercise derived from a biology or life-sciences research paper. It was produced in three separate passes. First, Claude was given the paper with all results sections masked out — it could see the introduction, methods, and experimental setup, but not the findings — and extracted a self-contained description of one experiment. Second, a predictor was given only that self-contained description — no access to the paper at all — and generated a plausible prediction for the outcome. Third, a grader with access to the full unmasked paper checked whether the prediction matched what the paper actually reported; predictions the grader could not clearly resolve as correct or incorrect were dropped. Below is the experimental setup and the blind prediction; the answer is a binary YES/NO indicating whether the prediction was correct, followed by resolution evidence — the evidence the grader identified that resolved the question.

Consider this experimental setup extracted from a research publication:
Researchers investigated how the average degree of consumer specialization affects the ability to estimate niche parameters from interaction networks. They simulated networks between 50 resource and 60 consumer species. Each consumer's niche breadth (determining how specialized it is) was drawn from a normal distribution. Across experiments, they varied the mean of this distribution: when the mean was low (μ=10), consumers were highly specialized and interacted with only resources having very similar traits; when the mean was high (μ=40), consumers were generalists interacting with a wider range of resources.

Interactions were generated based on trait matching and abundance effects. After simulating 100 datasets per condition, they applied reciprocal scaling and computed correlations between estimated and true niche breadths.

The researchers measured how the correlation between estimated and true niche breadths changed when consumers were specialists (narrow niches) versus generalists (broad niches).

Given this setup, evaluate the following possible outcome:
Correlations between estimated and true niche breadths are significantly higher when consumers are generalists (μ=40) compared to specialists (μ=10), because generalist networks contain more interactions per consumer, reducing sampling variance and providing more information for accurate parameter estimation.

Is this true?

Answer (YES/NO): NO